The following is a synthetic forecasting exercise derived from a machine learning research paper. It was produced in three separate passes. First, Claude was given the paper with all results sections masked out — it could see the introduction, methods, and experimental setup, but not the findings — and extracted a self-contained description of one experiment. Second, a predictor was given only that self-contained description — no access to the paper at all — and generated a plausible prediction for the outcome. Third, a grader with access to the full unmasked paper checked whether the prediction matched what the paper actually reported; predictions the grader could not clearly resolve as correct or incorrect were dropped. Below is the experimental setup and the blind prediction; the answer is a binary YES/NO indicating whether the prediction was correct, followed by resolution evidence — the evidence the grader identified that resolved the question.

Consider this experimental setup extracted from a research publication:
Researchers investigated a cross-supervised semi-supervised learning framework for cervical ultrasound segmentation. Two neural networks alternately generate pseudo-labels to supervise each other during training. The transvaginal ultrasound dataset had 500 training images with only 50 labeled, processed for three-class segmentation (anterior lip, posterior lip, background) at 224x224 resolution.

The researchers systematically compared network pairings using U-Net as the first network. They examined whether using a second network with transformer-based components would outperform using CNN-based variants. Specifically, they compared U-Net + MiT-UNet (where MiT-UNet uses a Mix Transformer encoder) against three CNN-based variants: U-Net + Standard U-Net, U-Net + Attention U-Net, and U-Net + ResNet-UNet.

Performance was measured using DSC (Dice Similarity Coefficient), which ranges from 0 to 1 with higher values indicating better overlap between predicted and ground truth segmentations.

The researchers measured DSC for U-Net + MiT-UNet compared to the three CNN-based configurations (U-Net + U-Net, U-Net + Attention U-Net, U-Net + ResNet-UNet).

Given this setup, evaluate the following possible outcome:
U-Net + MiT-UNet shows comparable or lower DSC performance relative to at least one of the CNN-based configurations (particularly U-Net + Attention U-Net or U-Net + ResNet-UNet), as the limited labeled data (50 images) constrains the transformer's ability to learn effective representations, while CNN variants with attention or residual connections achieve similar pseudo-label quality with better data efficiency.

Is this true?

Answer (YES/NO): YES